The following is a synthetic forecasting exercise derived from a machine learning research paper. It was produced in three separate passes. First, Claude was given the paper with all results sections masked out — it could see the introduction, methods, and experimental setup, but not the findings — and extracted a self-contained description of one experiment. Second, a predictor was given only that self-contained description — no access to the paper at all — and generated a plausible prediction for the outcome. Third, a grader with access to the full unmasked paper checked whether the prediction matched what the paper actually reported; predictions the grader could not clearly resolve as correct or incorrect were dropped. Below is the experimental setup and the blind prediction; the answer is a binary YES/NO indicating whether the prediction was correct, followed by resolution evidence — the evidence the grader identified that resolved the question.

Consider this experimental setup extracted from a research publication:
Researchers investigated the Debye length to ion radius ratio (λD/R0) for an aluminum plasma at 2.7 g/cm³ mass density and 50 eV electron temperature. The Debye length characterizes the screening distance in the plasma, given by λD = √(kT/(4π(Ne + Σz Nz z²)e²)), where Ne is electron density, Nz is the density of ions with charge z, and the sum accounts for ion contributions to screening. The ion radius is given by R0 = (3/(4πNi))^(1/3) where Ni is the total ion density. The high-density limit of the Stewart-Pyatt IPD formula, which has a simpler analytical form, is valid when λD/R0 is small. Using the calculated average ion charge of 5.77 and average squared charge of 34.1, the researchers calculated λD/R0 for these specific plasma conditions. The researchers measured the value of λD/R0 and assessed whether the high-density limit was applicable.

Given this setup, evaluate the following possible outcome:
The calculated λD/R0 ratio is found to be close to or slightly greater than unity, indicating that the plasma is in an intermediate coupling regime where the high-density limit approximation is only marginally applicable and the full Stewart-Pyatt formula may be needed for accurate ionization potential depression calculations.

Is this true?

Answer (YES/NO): NO